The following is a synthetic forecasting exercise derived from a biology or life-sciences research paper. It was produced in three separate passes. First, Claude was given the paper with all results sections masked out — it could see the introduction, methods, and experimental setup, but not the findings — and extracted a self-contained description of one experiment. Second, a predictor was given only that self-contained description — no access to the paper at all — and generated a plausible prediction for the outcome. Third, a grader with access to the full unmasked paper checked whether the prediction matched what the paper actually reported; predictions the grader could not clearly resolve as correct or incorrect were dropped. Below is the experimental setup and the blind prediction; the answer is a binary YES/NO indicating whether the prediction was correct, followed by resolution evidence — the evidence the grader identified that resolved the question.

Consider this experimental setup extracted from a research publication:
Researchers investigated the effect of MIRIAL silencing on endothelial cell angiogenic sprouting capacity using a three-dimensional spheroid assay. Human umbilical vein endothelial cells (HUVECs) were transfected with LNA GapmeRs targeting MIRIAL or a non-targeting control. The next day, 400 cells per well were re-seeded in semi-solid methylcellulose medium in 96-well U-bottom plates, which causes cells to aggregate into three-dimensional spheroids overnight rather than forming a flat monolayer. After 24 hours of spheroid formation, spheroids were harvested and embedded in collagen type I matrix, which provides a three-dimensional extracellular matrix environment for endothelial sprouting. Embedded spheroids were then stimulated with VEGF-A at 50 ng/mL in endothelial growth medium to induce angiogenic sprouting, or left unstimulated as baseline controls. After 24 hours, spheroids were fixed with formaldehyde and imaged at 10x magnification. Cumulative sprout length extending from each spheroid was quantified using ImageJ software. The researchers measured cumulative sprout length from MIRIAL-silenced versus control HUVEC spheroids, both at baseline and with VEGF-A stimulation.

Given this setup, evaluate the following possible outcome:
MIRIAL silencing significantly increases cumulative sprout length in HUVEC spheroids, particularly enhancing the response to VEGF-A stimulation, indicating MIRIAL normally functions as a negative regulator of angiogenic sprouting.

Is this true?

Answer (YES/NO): NO